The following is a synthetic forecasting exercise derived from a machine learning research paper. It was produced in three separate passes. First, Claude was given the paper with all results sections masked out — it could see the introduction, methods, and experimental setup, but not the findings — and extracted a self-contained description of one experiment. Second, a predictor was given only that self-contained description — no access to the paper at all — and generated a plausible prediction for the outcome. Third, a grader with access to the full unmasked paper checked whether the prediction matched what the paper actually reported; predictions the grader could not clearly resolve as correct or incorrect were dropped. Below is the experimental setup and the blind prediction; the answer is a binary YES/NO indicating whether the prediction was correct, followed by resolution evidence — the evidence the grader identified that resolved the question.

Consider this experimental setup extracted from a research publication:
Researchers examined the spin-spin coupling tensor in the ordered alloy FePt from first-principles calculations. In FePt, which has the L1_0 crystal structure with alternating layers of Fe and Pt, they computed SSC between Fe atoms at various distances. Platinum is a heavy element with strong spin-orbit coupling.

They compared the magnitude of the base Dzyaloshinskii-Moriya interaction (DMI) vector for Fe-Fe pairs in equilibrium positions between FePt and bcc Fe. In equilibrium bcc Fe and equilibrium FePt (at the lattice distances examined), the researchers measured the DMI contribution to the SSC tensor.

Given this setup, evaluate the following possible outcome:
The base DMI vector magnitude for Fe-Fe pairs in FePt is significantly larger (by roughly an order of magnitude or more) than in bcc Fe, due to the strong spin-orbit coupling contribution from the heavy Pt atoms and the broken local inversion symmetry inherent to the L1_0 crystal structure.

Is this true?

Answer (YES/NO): NO